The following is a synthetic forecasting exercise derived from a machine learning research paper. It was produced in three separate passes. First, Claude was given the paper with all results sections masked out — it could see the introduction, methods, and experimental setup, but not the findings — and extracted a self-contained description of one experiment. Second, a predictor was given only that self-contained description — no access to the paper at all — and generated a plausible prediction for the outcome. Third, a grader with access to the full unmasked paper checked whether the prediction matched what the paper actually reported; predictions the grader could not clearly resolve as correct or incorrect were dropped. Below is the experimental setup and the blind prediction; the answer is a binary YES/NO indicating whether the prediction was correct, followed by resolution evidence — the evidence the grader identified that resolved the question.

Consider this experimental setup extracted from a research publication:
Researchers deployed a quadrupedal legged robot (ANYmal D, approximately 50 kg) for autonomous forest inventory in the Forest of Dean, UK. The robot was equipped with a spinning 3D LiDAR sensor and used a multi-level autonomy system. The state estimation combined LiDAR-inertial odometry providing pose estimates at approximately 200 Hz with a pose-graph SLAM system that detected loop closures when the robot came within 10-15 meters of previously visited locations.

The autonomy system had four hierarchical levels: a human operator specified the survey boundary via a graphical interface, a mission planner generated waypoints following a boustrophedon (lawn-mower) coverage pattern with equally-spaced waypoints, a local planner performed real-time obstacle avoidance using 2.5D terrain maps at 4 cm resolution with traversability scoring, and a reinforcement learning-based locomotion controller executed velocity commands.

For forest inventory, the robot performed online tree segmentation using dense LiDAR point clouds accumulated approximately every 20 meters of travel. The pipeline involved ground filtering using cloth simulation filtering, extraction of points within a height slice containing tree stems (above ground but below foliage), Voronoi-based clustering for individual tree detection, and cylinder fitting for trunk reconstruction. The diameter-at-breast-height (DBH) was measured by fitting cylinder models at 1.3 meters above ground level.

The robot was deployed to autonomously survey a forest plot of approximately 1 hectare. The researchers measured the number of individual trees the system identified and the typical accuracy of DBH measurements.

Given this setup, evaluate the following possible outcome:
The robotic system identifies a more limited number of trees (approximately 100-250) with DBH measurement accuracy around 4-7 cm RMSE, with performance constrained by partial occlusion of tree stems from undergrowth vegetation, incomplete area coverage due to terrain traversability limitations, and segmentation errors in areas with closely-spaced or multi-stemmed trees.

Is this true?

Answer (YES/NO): NO